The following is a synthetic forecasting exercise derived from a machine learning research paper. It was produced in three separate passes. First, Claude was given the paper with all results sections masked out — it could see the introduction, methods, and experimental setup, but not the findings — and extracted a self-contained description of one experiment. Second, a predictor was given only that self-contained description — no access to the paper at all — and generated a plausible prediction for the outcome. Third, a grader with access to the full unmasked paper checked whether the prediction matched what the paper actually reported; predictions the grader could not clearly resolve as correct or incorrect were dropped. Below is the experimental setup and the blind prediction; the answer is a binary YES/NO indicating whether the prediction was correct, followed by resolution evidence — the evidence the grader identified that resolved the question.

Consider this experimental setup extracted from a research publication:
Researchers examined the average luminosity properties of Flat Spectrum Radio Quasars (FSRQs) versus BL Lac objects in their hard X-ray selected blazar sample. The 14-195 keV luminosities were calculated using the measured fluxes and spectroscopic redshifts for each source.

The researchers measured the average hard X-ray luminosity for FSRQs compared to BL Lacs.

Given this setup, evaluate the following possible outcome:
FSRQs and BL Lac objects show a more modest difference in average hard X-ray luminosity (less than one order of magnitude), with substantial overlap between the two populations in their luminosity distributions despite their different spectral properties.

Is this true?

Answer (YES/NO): NO